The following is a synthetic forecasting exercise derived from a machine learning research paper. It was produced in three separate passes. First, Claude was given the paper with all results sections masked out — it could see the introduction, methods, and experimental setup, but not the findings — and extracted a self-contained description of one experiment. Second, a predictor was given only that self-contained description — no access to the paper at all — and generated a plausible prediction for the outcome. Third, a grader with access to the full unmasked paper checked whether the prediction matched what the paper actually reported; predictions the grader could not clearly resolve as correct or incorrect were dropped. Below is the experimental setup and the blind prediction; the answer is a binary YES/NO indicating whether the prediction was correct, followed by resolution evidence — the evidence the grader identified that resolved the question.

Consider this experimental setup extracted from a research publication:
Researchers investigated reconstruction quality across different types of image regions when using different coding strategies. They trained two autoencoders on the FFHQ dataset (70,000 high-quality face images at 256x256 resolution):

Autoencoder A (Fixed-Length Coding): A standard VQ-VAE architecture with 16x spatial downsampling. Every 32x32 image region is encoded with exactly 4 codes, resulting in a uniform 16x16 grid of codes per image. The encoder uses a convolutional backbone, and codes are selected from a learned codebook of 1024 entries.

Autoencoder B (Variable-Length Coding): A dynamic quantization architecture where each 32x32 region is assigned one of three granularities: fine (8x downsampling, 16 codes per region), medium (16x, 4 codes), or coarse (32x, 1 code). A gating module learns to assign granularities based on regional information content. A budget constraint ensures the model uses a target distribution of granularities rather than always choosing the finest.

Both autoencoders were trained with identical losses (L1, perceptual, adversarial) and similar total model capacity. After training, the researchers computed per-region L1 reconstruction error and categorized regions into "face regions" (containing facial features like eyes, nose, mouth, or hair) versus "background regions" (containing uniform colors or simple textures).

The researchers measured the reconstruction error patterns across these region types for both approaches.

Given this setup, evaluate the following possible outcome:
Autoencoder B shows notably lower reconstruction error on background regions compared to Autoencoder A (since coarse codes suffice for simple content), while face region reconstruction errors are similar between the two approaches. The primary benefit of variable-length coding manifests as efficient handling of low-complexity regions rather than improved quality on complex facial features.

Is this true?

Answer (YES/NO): NO